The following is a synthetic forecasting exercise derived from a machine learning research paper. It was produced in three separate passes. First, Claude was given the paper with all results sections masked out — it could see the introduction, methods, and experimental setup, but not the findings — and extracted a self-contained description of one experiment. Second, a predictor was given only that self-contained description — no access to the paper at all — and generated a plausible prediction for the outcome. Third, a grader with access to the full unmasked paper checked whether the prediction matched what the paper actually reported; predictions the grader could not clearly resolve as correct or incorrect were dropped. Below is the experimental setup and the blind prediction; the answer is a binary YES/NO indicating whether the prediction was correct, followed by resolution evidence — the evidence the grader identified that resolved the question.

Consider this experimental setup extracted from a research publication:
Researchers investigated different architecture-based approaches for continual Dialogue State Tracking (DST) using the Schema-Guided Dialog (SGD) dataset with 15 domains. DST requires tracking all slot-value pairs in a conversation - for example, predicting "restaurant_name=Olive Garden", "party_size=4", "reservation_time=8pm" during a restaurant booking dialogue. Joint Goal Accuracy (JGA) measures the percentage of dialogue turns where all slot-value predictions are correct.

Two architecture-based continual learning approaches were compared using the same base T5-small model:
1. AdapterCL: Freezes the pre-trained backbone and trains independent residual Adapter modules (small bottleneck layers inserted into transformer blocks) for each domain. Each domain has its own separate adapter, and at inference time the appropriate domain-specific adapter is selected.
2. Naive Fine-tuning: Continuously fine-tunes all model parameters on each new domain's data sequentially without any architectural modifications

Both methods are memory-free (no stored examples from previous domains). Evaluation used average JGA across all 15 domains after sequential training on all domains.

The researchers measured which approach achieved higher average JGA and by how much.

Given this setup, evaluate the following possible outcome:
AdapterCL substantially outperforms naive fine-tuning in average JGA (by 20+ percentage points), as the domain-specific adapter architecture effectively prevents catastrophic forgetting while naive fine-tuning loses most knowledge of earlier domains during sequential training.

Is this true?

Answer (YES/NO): NO